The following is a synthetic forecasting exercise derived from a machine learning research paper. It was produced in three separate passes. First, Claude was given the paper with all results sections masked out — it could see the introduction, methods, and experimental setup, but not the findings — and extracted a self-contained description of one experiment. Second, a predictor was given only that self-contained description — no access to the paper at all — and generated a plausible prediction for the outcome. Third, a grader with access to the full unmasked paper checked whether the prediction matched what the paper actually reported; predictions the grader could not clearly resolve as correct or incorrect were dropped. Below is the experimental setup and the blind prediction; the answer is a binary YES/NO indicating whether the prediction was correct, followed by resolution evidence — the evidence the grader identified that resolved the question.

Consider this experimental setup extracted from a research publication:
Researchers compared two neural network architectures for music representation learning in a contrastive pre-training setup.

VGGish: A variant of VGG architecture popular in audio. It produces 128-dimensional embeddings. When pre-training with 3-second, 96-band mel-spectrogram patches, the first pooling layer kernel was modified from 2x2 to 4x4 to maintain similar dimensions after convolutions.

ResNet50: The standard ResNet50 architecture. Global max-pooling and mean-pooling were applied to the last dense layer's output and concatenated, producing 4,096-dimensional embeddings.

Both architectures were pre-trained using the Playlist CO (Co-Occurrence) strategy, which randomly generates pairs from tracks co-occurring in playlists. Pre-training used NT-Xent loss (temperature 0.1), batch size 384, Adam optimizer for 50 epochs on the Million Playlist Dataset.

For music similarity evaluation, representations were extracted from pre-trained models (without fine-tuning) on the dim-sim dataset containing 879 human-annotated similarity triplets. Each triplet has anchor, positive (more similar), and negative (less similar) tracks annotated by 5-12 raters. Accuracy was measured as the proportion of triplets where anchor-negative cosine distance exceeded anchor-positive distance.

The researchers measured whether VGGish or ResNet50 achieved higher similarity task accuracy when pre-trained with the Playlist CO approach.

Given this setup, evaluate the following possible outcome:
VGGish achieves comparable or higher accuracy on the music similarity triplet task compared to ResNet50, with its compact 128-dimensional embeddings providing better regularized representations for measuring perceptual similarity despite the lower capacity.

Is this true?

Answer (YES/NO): YES